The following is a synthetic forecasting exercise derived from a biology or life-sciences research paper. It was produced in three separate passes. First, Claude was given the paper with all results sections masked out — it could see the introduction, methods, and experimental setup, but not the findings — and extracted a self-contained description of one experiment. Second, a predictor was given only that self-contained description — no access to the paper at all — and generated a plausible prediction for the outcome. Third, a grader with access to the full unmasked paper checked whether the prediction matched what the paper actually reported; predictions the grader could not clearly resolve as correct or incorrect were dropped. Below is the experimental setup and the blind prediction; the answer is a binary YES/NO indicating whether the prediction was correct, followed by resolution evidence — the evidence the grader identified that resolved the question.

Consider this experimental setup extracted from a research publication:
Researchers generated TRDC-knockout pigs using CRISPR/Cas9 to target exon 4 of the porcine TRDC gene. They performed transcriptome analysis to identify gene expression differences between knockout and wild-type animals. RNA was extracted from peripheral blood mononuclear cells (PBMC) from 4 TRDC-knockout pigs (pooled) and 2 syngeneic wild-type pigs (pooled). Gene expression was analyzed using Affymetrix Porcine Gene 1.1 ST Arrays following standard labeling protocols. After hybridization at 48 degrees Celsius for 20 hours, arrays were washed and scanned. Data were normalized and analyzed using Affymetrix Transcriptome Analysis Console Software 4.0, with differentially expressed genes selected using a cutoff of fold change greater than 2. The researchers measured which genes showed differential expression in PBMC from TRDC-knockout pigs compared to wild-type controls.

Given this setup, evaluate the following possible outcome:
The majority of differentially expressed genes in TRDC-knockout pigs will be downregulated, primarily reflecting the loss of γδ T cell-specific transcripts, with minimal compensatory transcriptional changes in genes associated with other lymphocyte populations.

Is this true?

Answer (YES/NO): NO